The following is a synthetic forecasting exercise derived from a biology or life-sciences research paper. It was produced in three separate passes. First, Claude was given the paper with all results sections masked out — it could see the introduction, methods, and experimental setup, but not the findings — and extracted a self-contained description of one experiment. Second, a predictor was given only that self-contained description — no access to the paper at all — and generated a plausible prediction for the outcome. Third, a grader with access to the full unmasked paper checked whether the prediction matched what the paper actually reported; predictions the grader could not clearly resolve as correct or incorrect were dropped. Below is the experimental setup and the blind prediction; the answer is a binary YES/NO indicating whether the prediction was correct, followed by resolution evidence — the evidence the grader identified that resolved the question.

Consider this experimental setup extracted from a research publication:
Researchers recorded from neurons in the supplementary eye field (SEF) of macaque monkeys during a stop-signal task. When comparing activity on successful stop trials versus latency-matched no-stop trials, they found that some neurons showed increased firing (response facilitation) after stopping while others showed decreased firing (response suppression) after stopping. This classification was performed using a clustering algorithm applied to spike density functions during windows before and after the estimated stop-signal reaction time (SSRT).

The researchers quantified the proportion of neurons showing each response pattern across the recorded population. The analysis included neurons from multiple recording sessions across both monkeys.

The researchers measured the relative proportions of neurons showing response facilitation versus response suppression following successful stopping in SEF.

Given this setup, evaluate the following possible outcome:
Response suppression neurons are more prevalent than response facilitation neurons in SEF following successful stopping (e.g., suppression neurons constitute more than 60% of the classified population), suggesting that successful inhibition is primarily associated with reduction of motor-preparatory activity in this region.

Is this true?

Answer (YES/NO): NO